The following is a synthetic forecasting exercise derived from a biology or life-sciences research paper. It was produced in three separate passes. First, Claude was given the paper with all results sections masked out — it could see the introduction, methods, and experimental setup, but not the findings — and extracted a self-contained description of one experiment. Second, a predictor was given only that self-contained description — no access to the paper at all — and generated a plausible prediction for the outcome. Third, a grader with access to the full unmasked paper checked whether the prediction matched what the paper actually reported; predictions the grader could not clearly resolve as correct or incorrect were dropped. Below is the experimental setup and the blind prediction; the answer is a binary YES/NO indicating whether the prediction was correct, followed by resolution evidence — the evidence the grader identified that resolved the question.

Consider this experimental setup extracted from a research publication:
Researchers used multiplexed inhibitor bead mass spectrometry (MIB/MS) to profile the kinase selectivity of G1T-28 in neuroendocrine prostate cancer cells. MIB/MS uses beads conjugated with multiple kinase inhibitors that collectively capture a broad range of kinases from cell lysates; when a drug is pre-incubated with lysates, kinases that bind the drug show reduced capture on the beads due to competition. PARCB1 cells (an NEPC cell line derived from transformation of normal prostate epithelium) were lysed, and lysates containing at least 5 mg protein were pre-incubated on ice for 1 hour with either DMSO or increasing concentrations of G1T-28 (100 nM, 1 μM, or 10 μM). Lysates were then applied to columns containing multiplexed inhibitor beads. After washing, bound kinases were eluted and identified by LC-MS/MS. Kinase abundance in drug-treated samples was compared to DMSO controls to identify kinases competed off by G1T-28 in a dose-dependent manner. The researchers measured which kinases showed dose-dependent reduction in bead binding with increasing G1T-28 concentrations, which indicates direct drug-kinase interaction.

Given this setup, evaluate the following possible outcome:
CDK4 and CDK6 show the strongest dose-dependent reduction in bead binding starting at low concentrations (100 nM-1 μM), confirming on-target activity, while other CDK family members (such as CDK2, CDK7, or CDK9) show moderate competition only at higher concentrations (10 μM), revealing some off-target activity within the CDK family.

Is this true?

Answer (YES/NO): NO